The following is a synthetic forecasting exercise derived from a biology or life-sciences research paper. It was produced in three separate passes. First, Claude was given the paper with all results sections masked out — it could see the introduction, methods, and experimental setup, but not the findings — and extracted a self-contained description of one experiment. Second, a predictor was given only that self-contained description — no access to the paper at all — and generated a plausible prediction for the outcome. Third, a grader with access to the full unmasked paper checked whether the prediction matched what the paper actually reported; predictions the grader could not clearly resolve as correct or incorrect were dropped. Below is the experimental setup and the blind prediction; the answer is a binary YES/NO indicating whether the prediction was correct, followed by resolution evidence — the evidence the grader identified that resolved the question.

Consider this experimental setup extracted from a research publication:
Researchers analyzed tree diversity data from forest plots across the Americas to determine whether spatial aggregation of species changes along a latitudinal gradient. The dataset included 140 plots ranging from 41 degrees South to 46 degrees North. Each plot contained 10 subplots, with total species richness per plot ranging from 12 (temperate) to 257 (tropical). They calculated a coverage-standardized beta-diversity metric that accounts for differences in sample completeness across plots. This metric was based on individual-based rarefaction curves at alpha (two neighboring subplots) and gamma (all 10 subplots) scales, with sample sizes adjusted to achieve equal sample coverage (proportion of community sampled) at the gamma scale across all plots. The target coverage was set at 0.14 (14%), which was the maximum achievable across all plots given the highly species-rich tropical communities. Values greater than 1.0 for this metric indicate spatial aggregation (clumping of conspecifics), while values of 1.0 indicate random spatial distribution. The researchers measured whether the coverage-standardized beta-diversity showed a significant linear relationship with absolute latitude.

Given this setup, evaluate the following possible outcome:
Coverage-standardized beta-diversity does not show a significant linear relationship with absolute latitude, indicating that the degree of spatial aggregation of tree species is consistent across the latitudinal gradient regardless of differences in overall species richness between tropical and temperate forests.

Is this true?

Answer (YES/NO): YES